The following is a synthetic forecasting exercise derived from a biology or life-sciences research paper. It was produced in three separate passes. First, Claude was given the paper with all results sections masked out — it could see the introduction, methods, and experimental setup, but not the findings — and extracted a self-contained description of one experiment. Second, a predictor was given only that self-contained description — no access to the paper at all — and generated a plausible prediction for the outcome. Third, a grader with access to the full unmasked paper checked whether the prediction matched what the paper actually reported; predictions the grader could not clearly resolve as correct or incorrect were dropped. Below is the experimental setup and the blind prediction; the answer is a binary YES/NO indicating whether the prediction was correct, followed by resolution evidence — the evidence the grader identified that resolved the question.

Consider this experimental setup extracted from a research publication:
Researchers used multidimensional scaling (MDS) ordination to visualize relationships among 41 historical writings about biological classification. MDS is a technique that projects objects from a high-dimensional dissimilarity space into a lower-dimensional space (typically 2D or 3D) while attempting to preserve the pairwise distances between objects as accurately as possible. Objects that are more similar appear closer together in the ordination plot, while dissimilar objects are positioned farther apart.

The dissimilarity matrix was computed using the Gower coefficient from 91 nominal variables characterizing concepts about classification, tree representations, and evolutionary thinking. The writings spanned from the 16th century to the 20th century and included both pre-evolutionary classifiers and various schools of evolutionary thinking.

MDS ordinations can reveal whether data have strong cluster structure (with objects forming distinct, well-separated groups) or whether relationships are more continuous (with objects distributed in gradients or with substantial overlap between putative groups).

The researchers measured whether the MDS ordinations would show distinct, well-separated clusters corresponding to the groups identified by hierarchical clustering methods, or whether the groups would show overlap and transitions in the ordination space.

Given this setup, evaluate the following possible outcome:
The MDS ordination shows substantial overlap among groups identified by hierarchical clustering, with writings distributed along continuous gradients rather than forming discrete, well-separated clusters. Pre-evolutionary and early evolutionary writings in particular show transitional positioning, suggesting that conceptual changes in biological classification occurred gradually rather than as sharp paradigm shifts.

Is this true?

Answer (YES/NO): NO